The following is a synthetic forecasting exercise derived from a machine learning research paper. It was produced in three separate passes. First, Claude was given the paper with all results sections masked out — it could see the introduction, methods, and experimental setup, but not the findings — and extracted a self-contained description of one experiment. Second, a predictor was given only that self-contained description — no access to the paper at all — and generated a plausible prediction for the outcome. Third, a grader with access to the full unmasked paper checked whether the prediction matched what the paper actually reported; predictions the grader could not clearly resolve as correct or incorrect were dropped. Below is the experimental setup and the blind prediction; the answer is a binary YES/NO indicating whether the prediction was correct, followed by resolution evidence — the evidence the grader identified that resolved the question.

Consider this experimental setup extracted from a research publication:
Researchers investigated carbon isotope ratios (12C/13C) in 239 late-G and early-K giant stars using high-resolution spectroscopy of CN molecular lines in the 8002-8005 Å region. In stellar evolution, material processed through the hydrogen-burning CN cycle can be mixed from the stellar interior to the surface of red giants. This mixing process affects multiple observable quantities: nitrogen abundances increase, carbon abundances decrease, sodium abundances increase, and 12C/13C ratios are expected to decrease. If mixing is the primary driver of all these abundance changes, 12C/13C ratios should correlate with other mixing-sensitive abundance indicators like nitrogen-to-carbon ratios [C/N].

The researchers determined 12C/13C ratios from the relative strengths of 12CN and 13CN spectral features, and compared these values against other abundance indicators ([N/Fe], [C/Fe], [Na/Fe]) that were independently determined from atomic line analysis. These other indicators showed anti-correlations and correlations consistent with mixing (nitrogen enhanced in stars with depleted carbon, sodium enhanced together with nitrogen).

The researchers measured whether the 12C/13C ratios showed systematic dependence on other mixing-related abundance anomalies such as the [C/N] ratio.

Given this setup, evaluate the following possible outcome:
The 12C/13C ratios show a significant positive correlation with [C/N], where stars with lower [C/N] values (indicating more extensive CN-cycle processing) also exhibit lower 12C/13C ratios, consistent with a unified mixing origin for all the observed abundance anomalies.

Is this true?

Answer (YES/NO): NO